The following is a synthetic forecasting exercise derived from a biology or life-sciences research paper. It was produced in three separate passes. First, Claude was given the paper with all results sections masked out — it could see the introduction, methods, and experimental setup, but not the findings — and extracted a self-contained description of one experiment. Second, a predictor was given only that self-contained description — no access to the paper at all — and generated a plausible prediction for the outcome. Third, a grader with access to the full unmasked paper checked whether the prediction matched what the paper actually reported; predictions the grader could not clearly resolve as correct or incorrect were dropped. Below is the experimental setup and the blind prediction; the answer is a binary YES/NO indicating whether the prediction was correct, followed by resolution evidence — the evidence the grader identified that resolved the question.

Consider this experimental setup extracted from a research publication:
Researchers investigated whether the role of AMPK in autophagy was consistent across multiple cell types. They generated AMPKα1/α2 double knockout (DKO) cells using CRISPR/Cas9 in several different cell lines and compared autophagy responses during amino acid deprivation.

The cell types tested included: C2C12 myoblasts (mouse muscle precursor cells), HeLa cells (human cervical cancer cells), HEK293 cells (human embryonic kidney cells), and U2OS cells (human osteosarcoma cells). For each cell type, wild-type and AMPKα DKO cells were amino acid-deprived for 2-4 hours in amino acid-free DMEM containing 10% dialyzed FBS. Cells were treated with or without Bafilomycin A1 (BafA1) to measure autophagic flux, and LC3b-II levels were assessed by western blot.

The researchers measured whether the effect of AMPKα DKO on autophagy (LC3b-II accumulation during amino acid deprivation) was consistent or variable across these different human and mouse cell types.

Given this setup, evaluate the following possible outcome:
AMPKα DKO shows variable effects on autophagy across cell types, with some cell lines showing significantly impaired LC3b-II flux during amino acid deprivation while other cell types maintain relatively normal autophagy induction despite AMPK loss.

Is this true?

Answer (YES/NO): NO